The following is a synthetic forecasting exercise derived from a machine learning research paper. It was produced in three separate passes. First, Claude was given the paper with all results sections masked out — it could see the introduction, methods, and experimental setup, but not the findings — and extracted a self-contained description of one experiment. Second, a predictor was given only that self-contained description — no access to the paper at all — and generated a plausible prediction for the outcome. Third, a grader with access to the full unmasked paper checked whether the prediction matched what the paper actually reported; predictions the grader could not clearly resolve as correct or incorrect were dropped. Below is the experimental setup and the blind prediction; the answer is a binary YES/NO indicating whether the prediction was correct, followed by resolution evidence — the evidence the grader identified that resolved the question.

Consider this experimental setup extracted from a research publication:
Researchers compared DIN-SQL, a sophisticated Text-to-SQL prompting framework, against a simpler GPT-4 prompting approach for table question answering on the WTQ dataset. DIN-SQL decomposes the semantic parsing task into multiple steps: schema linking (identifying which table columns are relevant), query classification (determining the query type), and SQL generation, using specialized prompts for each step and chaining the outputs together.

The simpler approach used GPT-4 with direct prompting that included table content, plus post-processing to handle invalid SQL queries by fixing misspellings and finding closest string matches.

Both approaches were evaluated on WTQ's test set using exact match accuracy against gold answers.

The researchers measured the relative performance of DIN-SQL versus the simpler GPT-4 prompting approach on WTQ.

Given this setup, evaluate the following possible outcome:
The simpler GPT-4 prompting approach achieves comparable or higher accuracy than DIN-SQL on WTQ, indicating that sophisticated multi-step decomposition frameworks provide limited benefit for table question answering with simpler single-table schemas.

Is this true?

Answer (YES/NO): YES